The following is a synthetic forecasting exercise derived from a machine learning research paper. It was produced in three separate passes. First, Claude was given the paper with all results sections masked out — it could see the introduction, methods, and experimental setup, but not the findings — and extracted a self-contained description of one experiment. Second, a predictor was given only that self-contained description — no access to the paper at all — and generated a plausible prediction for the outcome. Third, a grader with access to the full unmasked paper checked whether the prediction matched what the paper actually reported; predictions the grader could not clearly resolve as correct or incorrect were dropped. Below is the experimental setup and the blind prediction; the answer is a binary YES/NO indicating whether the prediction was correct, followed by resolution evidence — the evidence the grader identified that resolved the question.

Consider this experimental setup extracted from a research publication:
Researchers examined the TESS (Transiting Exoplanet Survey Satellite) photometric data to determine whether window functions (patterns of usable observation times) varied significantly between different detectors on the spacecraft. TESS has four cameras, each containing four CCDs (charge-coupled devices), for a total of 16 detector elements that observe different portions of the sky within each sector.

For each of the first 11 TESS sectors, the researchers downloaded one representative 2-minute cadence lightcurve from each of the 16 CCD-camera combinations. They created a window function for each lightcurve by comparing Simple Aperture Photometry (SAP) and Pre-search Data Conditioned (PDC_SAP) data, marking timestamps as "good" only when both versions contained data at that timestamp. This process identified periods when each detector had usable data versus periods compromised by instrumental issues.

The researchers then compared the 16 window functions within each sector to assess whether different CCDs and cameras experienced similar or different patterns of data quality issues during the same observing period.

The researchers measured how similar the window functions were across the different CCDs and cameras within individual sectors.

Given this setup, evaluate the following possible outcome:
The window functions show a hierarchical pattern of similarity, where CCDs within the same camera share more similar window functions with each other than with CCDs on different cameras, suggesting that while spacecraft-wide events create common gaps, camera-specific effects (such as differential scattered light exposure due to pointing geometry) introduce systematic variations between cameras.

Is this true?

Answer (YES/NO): NO